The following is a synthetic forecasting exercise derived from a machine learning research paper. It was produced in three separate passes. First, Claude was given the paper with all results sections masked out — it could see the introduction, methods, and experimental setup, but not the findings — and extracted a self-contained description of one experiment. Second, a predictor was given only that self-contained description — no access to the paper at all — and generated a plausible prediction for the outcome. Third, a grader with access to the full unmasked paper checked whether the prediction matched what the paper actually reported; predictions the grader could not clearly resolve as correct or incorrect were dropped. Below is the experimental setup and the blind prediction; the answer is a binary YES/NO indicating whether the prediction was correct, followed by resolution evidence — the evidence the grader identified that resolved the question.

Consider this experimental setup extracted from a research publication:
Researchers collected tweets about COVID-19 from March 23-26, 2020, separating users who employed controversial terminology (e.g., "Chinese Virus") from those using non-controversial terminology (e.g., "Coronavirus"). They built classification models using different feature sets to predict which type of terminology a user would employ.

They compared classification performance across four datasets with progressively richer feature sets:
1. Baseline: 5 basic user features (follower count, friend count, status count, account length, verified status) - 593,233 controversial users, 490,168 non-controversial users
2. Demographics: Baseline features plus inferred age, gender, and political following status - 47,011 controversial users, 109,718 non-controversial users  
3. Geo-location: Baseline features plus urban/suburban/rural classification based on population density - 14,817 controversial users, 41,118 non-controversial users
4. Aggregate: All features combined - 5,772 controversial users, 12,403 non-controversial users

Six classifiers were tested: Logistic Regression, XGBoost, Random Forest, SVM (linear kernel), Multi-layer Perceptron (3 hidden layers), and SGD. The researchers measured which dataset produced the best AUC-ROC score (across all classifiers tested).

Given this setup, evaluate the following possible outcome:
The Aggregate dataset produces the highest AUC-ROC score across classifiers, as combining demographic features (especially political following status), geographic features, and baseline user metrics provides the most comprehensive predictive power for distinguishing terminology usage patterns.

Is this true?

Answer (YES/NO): NO